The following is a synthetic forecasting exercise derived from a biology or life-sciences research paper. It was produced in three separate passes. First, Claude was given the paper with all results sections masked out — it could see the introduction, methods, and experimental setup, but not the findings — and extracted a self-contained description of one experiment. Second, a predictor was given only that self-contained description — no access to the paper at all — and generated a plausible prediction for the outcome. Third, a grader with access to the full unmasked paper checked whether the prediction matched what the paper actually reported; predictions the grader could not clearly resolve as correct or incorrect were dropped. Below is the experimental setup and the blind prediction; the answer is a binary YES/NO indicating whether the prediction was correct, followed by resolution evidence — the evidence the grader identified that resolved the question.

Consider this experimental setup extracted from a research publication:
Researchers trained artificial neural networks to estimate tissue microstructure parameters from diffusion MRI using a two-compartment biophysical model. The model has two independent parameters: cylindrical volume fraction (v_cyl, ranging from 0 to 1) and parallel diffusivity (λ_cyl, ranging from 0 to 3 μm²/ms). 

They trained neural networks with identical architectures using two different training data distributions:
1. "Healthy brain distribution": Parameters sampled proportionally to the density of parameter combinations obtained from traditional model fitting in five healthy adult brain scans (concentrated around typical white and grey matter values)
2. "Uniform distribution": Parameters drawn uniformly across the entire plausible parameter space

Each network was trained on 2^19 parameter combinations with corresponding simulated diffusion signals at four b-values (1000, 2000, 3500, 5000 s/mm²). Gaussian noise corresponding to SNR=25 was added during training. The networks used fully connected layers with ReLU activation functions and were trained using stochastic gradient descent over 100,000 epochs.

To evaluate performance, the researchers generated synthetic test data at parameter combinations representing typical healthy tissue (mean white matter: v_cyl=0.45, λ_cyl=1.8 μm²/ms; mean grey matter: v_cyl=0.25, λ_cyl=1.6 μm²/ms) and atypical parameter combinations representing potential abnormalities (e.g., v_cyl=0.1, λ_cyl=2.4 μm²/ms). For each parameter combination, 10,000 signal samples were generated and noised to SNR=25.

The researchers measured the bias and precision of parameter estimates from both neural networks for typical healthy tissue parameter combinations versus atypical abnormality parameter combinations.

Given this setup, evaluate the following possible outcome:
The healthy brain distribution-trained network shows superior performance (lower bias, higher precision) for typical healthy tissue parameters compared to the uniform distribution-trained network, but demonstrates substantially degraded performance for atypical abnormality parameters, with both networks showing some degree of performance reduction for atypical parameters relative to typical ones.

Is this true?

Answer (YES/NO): NO